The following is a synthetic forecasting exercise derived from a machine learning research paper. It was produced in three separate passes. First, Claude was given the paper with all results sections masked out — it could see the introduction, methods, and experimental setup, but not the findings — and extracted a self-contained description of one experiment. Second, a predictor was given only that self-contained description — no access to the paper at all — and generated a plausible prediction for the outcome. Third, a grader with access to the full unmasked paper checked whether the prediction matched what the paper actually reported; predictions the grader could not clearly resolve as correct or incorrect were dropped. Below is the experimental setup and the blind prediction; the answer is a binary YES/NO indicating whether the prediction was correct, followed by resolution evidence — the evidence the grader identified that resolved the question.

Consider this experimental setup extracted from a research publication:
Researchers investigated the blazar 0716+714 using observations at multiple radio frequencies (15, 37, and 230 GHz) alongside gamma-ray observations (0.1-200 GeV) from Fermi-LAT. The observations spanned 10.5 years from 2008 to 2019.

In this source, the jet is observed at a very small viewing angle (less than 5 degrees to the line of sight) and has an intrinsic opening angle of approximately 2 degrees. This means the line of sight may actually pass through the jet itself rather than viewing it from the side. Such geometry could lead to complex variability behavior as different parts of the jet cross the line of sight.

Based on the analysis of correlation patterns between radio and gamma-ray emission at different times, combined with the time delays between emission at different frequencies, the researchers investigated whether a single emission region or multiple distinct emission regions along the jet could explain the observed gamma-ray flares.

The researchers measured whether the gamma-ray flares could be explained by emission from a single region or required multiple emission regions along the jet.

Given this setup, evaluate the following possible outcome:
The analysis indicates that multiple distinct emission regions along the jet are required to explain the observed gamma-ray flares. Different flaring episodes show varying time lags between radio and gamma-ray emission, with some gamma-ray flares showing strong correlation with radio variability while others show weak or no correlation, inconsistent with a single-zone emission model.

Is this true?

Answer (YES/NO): YES